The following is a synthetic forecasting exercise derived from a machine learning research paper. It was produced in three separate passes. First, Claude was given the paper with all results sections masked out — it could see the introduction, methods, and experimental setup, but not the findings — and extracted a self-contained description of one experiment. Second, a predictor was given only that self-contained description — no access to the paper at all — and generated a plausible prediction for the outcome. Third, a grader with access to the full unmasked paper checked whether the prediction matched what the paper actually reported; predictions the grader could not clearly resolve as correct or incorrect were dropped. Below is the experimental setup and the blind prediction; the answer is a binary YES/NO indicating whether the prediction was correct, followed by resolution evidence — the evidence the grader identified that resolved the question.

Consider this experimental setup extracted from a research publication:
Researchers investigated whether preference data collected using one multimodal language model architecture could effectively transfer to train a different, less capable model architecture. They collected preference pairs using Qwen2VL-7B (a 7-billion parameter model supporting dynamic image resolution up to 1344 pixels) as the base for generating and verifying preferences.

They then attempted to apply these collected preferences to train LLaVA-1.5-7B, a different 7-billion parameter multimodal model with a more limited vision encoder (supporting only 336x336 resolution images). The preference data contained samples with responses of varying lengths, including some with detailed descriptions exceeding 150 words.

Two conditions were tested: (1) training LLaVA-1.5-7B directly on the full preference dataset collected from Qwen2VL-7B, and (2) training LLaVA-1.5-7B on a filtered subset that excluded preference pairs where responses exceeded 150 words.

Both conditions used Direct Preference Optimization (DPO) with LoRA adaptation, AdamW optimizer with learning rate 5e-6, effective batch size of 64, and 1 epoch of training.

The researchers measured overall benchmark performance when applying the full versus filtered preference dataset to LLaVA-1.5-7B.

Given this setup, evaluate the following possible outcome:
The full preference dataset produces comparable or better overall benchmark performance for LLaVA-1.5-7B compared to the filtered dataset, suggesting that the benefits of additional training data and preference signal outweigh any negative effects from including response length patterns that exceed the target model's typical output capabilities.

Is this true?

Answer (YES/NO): NO